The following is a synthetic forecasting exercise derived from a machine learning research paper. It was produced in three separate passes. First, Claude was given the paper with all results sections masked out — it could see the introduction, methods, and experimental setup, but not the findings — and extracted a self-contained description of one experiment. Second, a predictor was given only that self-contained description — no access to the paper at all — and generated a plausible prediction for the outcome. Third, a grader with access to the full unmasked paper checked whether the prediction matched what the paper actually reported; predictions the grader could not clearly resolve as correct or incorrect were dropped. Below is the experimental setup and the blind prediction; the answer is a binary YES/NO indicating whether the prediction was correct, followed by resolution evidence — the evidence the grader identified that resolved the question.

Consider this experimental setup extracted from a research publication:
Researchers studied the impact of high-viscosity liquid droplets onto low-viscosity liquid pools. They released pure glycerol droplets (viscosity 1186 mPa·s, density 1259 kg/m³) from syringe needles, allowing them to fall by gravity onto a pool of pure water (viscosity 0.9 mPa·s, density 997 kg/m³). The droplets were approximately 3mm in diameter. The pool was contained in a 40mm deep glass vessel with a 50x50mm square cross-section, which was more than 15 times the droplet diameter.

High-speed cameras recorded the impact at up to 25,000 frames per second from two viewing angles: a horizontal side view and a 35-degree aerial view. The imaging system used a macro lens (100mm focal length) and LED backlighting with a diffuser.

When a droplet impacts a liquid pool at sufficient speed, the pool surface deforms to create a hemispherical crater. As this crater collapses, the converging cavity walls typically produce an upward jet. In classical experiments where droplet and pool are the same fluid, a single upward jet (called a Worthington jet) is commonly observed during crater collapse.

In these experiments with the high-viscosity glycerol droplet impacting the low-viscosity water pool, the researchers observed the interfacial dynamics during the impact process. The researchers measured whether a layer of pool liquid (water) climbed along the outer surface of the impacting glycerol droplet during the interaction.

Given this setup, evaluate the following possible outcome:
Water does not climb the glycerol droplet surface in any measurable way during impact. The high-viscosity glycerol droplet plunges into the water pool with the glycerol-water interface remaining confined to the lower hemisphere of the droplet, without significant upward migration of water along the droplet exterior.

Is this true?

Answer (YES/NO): NO